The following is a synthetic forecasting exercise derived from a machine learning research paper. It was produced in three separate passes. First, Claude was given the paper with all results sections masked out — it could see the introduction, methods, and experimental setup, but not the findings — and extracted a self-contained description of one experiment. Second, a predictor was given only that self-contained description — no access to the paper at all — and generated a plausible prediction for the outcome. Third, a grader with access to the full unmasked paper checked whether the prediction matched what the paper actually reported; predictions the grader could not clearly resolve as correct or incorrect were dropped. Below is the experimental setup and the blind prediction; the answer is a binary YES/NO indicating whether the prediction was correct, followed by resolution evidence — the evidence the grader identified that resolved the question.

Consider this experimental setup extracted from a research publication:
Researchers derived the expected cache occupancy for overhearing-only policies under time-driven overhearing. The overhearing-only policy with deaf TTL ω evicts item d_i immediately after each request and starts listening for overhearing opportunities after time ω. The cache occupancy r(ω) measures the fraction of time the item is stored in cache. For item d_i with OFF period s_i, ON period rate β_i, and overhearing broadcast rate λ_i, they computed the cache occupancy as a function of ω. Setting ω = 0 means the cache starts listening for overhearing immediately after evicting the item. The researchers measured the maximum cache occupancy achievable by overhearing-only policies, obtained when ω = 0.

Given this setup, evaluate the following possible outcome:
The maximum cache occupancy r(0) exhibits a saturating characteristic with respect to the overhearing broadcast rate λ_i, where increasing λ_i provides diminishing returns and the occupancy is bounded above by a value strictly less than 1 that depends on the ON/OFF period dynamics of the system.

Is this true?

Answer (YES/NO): NO